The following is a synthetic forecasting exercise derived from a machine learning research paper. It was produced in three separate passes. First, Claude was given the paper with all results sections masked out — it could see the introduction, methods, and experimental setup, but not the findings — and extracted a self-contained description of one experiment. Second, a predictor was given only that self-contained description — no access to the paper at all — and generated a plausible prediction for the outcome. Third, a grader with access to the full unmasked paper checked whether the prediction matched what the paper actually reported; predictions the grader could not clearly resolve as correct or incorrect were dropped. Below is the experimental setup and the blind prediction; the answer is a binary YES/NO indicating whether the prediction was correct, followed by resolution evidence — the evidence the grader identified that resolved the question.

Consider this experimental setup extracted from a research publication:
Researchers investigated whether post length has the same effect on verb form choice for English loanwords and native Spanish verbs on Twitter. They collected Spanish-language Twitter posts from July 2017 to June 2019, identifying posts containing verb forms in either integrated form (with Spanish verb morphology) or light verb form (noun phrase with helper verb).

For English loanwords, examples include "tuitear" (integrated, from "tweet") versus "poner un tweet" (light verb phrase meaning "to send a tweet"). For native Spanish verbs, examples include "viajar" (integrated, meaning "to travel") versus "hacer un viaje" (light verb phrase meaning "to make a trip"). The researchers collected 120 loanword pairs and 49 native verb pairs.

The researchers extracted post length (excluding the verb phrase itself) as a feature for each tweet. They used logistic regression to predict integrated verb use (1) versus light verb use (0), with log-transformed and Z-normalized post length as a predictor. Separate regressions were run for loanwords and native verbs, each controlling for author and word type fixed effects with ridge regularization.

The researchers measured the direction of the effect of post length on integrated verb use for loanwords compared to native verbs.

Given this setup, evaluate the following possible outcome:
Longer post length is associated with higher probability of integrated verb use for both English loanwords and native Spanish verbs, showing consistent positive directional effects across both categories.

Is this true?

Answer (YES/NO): NO